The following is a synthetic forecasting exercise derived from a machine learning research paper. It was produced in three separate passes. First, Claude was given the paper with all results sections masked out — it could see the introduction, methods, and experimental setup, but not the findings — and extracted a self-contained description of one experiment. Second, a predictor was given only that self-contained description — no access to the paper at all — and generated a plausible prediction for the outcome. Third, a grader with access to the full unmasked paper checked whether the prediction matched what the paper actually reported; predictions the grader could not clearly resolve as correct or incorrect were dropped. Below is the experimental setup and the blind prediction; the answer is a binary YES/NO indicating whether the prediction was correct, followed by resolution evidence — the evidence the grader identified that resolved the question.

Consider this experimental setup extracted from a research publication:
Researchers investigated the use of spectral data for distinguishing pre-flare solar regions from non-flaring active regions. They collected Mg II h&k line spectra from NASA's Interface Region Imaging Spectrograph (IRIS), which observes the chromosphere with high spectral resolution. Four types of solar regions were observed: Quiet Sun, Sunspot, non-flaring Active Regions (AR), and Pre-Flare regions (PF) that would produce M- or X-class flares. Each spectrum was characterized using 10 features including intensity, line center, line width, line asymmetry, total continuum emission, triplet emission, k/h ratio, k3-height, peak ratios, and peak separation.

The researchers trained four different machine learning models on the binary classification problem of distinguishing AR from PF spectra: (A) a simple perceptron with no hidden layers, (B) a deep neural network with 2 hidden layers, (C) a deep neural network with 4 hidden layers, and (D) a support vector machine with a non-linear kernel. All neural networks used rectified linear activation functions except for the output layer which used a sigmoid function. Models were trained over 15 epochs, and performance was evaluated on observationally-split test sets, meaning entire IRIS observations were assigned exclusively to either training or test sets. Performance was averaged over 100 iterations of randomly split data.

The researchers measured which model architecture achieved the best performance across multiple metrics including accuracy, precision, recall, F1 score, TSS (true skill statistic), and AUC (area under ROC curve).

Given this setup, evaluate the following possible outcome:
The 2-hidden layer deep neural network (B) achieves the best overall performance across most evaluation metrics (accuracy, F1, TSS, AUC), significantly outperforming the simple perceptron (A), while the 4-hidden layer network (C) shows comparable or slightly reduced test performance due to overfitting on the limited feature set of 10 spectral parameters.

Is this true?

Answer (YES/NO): NO